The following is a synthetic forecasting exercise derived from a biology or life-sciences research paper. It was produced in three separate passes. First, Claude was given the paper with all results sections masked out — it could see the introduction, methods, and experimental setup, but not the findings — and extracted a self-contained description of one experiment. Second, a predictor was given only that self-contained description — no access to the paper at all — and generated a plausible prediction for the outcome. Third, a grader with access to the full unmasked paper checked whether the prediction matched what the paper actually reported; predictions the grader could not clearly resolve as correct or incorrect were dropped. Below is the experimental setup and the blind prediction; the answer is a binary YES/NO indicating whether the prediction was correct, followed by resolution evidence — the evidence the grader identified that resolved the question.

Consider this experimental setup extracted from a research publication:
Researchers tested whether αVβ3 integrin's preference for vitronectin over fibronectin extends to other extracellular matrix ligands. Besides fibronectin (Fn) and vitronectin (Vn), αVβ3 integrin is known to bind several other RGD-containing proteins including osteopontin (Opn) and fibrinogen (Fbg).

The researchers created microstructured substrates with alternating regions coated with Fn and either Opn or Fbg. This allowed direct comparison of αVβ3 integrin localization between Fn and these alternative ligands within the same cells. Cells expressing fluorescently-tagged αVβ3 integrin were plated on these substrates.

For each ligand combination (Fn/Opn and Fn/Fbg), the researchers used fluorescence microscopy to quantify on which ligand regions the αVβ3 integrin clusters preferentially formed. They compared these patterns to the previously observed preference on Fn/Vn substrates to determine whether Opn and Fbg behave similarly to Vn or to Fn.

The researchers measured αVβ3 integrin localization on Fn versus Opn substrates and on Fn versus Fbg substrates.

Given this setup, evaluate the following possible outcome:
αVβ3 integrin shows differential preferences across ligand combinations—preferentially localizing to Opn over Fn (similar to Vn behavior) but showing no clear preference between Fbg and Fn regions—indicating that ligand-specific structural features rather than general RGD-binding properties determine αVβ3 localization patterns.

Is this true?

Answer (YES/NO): NO